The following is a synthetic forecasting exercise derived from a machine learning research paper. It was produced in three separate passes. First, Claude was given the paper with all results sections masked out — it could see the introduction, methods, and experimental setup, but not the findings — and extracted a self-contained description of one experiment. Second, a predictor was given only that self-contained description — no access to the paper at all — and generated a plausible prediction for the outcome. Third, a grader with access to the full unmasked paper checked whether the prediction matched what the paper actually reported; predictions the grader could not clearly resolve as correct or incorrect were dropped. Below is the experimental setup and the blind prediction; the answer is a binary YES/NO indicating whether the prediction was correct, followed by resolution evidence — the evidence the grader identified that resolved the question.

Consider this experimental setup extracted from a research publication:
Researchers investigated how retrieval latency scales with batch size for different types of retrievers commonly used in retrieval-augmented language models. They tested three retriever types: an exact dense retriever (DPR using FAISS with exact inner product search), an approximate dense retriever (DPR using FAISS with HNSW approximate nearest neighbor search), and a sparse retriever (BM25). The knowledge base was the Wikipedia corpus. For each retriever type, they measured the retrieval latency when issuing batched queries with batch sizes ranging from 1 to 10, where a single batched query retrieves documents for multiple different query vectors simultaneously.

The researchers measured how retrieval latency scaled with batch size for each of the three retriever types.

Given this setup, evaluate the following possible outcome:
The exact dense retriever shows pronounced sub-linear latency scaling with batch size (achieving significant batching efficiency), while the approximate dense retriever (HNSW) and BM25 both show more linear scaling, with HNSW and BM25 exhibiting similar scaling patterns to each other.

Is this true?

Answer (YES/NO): NO